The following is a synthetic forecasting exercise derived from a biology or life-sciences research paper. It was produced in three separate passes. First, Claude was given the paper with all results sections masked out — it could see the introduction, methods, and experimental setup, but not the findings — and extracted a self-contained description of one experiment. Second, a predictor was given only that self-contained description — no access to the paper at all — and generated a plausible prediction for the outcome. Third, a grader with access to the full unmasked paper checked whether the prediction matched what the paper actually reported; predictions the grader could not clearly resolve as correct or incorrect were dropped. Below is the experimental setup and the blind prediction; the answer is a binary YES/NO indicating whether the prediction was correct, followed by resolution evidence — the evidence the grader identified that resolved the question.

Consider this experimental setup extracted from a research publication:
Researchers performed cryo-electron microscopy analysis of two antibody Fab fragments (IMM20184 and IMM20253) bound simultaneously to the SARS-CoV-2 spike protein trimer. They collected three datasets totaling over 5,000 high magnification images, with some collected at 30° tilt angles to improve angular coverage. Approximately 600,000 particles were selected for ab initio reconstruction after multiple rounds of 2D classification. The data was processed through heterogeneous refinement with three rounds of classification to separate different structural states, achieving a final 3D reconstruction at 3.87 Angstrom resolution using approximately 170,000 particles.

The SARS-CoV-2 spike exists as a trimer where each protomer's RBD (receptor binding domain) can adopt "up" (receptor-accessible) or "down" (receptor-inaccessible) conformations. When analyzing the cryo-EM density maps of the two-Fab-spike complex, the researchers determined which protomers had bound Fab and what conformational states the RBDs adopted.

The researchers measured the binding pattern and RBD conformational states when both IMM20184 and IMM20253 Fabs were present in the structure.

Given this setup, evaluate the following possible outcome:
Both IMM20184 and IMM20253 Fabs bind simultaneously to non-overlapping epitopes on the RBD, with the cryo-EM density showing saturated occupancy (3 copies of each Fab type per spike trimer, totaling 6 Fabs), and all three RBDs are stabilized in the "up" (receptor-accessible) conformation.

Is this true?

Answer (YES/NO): NO